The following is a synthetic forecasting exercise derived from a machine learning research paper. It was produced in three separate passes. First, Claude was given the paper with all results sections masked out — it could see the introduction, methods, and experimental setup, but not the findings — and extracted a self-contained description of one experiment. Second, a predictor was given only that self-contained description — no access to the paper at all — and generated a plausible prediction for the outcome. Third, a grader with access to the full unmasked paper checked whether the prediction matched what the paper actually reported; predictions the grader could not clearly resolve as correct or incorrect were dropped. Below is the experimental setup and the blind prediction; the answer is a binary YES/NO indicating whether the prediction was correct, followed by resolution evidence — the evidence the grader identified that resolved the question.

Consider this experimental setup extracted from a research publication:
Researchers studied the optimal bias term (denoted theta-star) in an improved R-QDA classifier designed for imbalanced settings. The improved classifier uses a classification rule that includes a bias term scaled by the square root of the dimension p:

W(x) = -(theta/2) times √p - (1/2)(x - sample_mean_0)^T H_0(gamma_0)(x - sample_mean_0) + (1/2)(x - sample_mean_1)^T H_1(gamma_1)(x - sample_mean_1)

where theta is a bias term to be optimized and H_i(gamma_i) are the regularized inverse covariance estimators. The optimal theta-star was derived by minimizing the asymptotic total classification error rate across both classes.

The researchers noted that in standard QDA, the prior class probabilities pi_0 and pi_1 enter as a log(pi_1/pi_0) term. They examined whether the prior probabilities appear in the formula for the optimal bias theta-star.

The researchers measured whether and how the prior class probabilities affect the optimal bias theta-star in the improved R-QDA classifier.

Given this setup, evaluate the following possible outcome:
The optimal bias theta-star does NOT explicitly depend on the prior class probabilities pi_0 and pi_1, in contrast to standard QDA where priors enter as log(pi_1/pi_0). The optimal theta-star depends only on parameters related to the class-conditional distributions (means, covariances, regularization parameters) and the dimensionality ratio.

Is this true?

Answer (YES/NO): NO